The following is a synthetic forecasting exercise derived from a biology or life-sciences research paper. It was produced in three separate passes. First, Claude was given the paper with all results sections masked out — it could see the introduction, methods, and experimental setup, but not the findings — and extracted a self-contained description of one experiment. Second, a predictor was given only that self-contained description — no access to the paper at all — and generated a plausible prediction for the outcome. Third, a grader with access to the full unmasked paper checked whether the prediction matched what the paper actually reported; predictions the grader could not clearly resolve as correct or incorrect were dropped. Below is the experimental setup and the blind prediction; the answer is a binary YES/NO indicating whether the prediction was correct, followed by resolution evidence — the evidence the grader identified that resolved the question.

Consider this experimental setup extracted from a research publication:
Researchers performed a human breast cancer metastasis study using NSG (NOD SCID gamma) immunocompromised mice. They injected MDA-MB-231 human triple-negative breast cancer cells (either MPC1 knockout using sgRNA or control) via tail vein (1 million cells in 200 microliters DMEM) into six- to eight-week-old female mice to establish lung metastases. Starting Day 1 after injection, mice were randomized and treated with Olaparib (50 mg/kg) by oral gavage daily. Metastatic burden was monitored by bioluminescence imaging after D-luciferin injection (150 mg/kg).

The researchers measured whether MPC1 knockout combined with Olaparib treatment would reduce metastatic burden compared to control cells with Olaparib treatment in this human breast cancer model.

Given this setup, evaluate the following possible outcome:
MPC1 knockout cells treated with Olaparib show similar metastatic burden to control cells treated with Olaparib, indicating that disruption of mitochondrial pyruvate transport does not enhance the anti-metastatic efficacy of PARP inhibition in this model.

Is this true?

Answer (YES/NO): YES